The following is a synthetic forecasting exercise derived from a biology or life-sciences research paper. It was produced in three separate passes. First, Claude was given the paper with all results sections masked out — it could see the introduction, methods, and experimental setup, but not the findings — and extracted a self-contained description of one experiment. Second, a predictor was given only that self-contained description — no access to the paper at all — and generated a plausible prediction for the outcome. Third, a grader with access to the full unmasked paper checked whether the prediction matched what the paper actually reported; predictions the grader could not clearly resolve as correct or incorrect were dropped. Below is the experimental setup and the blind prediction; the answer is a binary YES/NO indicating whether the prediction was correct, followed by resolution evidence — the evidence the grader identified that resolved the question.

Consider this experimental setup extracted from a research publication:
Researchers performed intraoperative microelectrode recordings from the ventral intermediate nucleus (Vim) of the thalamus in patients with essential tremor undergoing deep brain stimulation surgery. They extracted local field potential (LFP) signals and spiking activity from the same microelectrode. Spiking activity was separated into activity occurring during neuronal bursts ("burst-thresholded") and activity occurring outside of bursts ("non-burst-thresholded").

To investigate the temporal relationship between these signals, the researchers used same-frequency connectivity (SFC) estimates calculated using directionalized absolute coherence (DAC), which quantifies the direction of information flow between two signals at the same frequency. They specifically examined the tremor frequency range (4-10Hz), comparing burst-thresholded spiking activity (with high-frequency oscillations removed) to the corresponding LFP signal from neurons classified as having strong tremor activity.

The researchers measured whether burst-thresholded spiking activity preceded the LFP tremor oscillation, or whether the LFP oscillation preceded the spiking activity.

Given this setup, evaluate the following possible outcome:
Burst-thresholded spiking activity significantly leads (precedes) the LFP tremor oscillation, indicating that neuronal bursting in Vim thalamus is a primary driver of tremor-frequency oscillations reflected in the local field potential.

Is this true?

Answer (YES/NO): NO